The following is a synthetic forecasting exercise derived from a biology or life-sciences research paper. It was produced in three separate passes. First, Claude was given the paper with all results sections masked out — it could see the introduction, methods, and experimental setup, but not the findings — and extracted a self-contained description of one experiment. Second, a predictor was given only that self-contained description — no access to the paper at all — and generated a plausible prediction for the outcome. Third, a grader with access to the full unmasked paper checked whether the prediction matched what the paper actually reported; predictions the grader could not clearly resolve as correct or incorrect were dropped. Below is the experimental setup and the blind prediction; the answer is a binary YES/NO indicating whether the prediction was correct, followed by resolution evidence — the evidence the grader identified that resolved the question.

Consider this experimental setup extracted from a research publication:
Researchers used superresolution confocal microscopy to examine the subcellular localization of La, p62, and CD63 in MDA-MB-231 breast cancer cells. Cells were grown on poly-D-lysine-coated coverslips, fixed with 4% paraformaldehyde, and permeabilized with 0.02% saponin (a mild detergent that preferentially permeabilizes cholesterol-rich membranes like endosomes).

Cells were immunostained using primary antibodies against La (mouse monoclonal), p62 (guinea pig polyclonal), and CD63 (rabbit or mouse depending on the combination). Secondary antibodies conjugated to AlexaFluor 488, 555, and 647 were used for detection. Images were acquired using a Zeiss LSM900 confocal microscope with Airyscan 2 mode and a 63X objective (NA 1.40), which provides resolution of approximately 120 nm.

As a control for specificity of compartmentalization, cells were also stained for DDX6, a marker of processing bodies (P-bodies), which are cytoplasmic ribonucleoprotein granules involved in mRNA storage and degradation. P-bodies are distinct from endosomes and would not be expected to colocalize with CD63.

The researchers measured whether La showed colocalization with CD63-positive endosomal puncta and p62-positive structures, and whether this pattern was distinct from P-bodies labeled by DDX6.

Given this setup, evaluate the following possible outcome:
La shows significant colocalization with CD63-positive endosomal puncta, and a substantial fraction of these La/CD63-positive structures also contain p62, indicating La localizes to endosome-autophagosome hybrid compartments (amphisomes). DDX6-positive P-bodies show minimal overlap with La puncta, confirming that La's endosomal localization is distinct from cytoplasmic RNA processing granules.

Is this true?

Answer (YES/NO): NO